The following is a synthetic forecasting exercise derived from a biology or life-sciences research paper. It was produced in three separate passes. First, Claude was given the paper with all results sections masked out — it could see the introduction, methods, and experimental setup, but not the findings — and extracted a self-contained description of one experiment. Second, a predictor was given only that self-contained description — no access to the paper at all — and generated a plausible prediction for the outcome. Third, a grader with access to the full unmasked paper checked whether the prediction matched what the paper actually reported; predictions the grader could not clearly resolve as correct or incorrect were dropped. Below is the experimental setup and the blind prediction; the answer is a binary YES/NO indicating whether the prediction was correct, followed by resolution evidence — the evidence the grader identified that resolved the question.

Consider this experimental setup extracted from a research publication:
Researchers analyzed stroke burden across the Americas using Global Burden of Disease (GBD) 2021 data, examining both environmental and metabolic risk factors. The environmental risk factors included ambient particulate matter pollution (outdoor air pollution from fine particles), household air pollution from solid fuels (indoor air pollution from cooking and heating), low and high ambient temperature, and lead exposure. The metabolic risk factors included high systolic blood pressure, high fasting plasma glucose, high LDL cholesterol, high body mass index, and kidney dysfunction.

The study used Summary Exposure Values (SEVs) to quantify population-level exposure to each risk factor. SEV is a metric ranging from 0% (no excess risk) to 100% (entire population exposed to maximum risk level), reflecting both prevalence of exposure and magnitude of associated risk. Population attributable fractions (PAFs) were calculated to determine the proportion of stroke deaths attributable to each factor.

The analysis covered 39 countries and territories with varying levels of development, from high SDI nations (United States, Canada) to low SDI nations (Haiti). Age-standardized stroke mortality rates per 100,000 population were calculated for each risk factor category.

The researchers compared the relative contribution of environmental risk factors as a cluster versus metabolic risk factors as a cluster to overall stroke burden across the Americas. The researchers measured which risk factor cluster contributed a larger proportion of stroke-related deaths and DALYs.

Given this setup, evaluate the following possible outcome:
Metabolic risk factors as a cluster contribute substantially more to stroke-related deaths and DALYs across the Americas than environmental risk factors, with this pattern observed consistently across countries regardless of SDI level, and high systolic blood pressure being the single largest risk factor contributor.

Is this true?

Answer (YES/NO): YES